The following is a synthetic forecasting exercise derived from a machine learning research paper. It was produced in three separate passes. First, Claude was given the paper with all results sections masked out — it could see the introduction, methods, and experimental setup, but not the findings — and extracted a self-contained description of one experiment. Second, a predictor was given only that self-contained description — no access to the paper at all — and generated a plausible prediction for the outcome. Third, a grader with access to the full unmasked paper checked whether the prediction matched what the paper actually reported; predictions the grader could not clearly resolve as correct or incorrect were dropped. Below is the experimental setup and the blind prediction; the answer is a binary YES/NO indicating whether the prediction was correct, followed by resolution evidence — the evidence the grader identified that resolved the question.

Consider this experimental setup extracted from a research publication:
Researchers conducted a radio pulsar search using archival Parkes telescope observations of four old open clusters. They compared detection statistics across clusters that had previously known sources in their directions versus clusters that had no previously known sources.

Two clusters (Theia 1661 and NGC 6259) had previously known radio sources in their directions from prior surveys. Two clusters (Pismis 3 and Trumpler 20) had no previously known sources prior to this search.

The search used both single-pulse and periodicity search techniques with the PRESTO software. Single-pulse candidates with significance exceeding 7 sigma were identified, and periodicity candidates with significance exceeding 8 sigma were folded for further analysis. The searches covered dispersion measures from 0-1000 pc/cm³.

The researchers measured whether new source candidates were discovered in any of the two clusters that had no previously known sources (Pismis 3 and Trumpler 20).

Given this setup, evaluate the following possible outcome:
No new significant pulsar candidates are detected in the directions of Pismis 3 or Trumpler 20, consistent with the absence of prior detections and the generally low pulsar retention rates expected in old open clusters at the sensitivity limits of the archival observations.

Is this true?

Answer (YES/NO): NO